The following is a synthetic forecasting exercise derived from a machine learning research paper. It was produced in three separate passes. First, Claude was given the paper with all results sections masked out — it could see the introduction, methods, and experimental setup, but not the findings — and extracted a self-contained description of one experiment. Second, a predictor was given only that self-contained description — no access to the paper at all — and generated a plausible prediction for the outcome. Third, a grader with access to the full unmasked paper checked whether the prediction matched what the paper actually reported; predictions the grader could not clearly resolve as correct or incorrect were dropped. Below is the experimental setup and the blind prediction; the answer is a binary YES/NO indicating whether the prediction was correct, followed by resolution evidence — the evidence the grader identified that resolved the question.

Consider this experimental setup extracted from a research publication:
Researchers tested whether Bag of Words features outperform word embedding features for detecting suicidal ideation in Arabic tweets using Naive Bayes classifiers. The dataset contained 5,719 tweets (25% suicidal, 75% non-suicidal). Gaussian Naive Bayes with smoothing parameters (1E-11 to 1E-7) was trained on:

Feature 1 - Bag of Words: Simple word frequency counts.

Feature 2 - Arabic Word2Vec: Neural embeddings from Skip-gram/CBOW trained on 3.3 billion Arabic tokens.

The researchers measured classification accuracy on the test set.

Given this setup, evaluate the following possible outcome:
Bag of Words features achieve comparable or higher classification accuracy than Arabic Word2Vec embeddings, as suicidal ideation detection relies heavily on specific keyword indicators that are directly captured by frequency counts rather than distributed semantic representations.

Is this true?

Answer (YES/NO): YES